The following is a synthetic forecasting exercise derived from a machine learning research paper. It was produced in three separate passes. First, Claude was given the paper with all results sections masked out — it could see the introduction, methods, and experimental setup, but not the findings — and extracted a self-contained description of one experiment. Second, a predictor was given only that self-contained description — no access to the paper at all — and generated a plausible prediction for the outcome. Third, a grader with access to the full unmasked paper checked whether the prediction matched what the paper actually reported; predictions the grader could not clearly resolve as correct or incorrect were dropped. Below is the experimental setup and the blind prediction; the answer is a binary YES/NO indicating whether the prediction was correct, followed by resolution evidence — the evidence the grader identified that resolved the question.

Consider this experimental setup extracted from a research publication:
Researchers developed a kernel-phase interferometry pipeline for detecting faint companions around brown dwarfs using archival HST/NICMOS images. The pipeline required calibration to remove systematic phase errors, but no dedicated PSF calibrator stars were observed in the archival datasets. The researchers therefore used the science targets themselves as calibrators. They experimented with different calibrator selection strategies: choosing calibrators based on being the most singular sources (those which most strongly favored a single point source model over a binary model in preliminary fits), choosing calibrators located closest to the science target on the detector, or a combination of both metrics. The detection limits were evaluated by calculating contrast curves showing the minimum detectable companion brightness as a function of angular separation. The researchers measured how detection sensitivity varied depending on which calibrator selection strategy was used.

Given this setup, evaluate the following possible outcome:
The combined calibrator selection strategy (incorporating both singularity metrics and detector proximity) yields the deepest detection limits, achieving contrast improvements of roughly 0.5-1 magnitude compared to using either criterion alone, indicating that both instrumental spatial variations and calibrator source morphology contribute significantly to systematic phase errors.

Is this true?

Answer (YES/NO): NO